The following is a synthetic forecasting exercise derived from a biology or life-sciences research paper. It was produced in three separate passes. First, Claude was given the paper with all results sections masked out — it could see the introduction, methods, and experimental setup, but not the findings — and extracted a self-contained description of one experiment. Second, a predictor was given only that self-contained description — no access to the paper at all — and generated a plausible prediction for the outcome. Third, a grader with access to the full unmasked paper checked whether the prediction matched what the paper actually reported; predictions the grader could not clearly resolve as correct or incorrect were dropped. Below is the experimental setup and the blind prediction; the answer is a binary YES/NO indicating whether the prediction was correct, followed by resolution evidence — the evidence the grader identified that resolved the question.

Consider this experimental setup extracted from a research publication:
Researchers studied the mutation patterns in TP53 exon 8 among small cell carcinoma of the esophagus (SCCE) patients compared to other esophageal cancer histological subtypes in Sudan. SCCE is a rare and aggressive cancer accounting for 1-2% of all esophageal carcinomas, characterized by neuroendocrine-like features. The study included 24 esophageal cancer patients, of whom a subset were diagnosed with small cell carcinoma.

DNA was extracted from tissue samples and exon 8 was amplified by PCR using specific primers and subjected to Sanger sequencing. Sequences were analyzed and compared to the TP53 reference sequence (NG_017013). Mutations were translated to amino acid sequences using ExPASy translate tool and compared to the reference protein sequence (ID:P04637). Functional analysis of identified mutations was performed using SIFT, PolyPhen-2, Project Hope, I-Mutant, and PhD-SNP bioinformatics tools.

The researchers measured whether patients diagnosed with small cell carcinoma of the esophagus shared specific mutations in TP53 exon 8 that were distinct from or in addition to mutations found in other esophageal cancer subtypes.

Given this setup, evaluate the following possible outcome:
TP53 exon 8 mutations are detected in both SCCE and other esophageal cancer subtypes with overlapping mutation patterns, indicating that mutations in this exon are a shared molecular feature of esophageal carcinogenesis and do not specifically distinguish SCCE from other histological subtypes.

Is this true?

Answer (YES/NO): NO